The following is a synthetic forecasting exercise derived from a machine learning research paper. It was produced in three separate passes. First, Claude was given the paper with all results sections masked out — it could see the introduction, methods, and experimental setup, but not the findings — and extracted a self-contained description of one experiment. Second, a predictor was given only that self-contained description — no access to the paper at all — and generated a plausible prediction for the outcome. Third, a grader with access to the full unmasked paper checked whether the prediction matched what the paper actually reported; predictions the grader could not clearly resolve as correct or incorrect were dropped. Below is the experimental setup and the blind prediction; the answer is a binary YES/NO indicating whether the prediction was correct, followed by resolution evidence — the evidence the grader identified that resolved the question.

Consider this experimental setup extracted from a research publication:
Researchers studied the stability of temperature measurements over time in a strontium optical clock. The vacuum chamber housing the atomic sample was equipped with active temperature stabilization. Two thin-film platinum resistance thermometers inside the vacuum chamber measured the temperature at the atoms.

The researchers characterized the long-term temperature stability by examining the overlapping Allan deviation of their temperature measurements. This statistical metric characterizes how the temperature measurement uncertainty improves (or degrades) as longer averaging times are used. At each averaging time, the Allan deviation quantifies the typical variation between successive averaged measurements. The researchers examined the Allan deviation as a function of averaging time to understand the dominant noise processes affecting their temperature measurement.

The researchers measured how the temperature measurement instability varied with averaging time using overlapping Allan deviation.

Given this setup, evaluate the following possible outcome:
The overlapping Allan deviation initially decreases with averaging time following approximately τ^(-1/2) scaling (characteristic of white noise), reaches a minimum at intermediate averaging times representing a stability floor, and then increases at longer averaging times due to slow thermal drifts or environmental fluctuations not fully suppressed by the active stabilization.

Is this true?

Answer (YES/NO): YES